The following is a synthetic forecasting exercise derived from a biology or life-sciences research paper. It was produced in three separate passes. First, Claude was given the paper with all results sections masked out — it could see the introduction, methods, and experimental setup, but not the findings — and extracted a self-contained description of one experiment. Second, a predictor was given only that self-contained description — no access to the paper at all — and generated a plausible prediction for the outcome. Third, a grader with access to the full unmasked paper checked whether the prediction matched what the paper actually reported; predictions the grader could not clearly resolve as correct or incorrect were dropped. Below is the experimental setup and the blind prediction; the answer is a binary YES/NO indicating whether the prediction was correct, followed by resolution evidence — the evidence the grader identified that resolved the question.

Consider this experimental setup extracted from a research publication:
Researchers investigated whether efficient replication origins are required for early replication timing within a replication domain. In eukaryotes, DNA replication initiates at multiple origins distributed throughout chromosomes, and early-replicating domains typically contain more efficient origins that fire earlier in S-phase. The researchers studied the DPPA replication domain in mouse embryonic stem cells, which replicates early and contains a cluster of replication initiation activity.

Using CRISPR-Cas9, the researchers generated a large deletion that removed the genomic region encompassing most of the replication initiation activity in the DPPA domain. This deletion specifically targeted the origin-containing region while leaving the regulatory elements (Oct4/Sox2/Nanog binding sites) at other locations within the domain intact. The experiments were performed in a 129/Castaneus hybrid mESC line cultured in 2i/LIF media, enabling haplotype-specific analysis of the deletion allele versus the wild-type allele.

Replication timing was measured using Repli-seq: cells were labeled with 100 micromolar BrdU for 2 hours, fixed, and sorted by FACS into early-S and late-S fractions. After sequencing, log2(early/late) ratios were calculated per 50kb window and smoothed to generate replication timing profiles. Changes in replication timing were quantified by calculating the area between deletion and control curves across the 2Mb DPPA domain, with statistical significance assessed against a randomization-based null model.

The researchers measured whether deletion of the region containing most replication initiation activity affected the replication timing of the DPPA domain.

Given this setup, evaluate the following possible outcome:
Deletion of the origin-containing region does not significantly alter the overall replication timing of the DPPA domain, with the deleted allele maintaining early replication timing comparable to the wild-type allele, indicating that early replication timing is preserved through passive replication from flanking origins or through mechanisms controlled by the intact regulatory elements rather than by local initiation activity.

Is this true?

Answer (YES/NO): YES